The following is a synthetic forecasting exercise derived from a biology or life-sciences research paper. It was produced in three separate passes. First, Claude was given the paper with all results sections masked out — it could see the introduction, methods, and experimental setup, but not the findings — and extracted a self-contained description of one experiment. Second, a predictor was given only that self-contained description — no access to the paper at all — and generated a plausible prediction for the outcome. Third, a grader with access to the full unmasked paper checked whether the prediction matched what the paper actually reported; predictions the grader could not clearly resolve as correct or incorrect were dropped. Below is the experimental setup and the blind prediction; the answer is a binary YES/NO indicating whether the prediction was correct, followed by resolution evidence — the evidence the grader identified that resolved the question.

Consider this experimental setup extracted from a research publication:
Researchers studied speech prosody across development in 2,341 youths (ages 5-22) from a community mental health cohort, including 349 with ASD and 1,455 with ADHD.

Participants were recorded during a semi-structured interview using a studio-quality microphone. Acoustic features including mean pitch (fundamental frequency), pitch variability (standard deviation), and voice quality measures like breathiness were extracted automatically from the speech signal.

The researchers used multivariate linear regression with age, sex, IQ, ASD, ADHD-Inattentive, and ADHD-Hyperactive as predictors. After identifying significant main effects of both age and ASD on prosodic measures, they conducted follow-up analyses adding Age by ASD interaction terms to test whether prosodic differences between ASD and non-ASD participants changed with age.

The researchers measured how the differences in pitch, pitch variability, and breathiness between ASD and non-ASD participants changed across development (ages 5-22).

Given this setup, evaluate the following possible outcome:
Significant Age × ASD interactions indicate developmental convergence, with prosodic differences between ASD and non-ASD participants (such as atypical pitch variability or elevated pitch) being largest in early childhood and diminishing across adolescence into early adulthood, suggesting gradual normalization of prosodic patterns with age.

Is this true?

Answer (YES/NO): YES